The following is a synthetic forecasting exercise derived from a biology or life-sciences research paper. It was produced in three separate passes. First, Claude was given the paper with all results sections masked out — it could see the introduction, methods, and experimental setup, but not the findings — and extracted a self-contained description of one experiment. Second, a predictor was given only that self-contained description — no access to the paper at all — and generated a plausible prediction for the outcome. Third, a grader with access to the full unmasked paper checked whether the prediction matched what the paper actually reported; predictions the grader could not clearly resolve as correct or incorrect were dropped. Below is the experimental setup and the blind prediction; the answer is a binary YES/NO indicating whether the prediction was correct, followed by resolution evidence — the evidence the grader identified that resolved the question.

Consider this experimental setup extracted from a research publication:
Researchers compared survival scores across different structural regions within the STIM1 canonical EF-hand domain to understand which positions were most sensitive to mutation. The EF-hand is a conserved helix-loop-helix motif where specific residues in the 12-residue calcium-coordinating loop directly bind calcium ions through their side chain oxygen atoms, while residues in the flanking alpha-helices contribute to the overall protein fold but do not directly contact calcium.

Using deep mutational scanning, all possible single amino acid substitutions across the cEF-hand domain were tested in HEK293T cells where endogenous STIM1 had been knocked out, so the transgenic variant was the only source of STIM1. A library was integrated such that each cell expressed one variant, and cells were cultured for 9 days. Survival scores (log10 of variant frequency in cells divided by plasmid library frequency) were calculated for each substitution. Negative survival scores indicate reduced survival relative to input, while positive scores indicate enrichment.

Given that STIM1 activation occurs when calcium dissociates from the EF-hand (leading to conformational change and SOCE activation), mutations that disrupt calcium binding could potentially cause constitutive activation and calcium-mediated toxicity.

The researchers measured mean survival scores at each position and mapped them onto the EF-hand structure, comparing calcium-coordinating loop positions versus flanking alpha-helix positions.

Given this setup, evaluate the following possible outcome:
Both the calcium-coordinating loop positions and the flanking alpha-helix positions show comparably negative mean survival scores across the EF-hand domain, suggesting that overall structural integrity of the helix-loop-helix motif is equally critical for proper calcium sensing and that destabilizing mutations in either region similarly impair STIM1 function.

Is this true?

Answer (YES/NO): NO